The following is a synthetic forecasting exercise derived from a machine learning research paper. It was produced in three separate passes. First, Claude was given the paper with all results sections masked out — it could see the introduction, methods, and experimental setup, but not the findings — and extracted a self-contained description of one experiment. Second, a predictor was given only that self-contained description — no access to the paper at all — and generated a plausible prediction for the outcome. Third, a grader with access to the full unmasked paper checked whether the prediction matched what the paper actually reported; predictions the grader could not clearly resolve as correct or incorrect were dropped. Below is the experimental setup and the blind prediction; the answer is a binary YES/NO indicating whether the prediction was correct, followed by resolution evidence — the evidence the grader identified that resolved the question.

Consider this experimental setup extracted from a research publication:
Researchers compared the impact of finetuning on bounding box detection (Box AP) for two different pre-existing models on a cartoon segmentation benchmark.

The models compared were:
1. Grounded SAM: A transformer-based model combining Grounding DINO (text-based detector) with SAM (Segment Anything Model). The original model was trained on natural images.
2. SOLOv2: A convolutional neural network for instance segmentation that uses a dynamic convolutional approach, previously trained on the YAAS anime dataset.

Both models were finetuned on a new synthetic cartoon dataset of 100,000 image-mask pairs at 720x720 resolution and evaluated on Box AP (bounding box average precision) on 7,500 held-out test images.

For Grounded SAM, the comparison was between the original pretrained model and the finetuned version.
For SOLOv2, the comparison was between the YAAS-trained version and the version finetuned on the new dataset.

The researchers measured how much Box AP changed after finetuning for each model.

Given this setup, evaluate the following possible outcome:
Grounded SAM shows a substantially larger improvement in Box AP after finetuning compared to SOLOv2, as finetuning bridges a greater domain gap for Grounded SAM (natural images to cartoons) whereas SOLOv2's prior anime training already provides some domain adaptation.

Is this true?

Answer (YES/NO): NO